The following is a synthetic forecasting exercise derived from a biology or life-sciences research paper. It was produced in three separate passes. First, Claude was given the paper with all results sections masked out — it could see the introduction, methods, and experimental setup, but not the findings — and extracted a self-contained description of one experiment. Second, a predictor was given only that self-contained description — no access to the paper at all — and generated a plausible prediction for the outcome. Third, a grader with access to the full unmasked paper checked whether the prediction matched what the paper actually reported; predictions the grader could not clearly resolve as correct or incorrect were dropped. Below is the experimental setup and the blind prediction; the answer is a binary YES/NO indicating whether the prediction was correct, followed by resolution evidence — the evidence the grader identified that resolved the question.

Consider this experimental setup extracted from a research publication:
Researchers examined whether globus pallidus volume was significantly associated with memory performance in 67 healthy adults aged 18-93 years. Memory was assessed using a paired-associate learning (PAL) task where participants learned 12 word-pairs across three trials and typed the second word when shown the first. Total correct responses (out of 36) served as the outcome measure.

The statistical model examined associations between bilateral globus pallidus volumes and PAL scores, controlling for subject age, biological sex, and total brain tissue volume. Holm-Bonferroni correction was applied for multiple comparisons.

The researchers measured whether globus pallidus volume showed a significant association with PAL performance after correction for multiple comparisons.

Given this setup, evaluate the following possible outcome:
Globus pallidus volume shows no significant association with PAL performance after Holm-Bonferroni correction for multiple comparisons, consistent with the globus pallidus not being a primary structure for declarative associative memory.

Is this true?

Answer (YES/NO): YES